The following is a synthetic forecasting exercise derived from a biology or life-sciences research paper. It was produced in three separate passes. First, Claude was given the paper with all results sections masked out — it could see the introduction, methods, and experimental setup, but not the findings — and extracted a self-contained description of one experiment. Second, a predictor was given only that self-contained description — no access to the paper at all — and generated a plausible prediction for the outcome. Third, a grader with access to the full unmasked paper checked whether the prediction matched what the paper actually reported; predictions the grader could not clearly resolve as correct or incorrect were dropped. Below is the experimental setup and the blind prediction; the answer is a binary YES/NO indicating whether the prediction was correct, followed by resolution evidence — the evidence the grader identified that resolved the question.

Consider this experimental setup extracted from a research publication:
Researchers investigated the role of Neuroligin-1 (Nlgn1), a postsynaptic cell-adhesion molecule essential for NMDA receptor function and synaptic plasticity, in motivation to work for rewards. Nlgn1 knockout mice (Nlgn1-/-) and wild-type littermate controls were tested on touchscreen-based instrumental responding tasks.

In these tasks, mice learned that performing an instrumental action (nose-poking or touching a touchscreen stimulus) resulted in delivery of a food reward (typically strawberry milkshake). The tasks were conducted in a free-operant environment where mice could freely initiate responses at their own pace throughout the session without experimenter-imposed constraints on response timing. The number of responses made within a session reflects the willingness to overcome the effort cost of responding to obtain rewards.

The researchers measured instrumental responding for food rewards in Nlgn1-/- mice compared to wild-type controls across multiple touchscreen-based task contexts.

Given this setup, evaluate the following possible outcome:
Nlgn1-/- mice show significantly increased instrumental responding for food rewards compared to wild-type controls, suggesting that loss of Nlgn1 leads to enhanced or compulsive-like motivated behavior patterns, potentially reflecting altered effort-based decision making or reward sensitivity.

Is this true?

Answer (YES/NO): NO